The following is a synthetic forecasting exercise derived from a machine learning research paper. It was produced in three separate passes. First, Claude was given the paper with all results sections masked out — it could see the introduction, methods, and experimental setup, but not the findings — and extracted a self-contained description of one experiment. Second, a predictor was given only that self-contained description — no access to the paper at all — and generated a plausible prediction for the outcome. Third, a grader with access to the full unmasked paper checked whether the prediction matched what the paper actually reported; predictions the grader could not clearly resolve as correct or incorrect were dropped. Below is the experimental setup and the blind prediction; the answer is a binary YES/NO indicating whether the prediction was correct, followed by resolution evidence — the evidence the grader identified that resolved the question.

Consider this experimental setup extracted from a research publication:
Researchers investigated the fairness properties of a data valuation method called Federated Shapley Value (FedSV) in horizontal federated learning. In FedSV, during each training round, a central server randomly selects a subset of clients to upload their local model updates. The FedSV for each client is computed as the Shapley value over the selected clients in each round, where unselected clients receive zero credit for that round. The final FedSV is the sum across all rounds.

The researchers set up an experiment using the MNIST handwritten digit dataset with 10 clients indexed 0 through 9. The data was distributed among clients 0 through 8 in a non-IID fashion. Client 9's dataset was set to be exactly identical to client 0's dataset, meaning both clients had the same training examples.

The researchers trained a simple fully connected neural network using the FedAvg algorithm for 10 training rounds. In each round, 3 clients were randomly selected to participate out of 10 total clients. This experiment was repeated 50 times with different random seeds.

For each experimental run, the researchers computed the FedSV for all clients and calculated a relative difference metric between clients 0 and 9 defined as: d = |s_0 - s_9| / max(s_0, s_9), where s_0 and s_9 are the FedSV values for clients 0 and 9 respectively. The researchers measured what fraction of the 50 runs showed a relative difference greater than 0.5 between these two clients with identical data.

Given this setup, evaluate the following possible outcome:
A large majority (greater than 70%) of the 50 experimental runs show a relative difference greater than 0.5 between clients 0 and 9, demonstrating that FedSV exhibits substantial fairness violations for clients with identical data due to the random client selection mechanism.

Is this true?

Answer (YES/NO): NO